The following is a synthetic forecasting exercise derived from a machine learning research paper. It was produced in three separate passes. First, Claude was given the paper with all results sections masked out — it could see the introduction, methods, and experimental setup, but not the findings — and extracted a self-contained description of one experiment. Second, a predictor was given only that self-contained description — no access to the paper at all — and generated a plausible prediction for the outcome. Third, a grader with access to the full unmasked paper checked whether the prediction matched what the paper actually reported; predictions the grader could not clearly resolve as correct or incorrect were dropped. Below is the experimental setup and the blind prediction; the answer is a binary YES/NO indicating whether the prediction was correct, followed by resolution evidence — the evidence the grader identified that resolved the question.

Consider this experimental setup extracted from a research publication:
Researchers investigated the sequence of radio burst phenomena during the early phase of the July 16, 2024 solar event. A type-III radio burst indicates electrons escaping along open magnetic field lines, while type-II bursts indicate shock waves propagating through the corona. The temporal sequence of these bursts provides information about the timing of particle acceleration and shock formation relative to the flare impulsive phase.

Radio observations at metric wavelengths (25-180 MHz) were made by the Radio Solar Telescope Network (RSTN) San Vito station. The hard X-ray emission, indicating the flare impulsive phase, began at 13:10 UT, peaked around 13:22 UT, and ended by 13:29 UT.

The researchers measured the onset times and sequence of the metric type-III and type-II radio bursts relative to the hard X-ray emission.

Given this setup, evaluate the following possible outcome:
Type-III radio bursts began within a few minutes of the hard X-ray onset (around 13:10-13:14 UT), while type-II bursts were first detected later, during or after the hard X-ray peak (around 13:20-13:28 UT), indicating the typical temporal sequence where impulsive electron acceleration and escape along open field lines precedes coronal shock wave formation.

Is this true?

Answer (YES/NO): NO